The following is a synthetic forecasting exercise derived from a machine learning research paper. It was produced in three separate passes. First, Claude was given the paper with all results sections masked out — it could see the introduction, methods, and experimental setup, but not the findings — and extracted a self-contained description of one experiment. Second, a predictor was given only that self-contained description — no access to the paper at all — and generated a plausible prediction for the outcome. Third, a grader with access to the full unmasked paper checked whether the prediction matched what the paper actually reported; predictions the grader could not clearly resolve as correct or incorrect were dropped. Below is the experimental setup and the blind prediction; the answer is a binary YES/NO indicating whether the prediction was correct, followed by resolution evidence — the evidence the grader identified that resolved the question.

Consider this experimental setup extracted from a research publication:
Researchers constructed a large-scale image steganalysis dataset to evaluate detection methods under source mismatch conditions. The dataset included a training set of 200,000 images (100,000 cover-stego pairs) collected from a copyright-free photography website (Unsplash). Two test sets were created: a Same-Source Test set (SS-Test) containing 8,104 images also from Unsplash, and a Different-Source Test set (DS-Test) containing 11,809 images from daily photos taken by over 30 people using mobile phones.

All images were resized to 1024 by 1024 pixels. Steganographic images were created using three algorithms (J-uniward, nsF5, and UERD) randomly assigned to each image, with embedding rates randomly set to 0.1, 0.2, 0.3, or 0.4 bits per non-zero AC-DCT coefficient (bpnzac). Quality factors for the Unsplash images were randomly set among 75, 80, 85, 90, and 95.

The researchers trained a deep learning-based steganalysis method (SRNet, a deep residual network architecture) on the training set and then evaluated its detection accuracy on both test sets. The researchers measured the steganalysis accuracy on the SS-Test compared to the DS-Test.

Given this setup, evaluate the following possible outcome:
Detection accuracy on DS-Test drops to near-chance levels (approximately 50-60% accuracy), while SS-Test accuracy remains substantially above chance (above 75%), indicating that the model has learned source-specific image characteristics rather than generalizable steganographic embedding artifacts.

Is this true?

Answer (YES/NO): NO